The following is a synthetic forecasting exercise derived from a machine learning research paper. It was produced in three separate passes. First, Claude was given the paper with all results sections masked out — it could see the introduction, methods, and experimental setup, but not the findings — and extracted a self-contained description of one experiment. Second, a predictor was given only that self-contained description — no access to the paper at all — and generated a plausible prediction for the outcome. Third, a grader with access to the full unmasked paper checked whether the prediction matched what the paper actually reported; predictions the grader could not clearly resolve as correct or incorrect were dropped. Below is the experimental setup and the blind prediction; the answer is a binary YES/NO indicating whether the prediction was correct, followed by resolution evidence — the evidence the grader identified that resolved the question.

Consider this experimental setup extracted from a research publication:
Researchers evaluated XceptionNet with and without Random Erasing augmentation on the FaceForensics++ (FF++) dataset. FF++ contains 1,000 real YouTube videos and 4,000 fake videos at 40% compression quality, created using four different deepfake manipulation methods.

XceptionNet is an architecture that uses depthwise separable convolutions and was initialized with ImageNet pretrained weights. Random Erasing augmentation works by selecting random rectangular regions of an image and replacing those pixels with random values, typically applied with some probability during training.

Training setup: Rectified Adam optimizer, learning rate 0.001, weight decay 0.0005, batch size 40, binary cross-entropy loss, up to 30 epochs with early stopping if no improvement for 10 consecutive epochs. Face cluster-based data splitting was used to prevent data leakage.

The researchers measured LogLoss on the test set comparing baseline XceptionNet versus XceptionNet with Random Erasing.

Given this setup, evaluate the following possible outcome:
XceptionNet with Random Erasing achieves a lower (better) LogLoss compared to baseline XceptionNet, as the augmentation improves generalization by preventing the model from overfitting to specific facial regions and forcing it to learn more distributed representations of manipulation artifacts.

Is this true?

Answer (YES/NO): NO